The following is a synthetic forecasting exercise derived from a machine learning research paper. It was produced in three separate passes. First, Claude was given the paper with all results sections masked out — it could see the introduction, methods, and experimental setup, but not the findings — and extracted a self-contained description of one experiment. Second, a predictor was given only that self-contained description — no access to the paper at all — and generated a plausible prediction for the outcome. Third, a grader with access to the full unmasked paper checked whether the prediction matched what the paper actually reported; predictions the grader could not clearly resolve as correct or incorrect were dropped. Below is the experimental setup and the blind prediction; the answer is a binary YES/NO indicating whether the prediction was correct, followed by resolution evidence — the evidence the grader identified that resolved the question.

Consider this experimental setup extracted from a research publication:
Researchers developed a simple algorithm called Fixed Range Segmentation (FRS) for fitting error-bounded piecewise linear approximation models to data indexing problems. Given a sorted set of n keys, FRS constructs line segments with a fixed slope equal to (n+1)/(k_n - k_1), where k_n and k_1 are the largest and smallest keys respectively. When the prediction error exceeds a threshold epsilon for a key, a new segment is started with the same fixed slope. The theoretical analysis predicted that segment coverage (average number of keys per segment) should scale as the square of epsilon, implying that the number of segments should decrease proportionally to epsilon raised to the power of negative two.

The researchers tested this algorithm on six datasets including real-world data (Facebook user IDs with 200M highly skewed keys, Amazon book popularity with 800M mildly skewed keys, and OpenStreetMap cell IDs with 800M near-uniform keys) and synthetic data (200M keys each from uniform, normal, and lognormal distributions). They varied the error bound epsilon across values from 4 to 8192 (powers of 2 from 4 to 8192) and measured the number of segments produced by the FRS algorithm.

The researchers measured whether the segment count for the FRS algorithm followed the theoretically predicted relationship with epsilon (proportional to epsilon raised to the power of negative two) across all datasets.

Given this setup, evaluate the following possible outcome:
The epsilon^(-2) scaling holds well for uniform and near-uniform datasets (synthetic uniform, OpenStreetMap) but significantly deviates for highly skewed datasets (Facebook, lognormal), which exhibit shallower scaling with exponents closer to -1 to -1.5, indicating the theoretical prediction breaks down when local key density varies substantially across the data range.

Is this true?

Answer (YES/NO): NO